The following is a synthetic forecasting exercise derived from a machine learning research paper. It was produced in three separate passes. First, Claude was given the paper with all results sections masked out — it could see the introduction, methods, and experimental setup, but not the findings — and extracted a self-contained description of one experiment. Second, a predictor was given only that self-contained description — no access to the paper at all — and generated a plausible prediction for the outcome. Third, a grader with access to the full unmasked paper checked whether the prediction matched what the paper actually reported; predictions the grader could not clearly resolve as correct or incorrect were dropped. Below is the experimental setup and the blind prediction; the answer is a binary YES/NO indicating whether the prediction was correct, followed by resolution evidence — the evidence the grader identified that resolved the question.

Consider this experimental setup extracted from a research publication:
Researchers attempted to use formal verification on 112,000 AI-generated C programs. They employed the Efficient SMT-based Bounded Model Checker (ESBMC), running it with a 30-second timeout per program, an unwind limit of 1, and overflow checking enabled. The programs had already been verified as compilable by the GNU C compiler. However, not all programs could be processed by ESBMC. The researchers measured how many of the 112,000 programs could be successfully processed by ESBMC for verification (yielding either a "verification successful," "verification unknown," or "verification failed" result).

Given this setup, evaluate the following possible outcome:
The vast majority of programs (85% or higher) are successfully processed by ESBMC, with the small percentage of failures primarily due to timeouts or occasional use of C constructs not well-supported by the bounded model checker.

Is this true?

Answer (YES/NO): NO